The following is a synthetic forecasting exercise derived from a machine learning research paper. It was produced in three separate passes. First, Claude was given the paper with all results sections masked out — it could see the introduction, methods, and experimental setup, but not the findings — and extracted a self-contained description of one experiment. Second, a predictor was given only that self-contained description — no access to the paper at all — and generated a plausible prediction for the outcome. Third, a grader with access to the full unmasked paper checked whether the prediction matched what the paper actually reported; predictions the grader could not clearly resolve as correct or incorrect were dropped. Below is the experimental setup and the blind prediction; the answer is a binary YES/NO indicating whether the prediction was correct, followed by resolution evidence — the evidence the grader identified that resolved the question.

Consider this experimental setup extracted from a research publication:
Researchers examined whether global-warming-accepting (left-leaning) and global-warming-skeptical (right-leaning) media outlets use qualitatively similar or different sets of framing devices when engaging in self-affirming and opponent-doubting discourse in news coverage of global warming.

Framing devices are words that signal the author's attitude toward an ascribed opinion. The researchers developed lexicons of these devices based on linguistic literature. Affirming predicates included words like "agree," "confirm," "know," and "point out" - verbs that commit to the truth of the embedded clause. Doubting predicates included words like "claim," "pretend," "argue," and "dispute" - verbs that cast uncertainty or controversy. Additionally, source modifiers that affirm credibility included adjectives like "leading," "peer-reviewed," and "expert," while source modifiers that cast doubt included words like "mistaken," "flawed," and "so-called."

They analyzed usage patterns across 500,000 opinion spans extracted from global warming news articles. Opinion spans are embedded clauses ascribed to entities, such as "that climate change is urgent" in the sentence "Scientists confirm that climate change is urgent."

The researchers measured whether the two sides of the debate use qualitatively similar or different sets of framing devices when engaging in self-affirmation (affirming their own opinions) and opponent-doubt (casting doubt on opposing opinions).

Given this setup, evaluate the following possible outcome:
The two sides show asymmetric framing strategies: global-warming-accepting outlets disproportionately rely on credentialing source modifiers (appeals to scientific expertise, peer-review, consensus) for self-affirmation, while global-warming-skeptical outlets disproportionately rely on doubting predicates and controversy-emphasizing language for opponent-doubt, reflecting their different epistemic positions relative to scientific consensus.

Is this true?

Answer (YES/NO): NO